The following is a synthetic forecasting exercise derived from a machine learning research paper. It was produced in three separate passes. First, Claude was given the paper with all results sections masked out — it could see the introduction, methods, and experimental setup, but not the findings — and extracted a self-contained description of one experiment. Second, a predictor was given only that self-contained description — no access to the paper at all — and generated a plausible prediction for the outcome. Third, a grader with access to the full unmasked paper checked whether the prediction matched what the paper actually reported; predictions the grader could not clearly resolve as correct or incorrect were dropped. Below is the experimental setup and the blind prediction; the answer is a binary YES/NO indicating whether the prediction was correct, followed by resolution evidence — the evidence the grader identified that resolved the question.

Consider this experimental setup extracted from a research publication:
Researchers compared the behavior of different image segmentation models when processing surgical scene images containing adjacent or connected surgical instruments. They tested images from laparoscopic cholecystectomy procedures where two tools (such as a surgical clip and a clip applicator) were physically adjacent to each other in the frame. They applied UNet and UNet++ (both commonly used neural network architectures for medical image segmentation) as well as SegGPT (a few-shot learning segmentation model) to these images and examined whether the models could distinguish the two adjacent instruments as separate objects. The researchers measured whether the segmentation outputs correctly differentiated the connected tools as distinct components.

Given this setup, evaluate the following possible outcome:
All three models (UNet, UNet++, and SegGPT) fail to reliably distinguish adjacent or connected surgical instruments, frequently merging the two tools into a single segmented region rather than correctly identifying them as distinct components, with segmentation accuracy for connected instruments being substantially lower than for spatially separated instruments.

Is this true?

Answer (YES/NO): NO